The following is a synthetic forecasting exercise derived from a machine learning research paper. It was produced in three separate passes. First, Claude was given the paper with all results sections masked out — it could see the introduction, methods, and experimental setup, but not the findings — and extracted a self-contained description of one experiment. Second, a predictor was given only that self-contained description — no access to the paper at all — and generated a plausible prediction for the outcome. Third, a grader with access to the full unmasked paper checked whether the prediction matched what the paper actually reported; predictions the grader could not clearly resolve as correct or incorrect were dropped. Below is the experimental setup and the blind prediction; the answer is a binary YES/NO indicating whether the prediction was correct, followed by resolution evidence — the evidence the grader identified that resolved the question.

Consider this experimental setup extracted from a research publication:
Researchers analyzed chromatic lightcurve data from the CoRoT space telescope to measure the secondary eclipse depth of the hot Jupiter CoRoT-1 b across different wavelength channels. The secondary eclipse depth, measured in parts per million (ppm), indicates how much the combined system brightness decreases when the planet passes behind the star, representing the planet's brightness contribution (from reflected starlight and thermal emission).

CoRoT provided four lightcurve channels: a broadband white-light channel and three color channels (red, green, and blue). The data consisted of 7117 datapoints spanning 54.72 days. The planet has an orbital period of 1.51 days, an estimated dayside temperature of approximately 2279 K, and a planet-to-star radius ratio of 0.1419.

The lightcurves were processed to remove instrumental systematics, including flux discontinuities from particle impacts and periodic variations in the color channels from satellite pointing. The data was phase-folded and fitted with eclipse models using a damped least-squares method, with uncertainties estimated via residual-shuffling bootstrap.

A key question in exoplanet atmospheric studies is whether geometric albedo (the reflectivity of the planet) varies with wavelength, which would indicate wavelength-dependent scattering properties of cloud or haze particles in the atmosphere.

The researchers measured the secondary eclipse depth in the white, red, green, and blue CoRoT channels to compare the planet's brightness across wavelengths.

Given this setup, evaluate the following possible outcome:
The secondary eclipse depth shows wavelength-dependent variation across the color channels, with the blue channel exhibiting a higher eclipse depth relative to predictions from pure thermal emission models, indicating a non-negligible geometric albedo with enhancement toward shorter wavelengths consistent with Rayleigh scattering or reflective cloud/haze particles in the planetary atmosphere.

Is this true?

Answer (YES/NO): YES